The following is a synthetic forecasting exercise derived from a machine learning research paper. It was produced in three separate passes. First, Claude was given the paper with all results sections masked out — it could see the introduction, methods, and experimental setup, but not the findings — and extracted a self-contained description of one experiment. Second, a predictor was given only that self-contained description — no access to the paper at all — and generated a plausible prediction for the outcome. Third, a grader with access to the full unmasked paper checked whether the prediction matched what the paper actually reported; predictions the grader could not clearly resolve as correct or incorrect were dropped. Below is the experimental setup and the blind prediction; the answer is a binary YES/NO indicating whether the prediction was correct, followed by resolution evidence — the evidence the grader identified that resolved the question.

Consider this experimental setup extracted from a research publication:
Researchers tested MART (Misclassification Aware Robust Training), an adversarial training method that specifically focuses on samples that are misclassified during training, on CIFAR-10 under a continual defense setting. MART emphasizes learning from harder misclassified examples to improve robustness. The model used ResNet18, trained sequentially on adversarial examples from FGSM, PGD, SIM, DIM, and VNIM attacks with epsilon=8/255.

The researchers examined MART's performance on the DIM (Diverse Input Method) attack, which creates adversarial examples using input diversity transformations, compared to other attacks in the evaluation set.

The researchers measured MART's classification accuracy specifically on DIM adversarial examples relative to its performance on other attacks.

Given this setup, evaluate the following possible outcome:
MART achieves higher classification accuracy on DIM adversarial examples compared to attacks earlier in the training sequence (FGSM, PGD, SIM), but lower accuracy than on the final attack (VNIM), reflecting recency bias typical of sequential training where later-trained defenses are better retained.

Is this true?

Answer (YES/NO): NO